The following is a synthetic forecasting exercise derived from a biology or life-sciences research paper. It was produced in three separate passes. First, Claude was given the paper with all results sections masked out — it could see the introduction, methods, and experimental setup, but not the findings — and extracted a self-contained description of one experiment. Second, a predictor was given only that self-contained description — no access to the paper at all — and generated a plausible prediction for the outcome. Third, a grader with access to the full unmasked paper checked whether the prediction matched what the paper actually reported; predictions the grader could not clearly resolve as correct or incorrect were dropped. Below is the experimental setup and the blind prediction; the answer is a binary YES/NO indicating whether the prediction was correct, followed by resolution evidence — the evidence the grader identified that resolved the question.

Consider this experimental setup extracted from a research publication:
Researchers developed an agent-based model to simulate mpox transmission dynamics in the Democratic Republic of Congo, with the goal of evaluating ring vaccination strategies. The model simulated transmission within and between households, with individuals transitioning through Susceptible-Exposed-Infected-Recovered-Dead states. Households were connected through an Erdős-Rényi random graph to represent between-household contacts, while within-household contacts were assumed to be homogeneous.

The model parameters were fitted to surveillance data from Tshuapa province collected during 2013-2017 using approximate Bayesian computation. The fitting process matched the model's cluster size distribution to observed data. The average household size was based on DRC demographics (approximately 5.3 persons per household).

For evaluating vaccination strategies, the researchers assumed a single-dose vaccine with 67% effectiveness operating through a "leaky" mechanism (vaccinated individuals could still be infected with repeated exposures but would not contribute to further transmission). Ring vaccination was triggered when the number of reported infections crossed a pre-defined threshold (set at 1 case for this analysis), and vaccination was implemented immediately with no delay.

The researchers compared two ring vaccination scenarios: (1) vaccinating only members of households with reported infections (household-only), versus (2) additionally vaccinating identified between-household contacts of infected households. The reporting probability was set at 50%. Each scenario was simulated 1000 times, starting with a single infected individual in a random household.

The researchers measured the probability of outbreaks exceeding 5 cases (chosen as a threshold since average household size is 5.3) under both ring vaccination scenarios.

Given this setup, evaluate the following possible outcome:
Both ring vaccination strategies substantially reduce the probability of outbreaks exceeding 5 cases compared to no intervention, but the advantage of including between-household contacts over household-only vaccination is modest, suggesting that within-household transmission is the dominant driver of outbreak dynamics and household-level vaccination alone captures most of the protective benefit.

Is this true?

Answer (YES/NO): NO